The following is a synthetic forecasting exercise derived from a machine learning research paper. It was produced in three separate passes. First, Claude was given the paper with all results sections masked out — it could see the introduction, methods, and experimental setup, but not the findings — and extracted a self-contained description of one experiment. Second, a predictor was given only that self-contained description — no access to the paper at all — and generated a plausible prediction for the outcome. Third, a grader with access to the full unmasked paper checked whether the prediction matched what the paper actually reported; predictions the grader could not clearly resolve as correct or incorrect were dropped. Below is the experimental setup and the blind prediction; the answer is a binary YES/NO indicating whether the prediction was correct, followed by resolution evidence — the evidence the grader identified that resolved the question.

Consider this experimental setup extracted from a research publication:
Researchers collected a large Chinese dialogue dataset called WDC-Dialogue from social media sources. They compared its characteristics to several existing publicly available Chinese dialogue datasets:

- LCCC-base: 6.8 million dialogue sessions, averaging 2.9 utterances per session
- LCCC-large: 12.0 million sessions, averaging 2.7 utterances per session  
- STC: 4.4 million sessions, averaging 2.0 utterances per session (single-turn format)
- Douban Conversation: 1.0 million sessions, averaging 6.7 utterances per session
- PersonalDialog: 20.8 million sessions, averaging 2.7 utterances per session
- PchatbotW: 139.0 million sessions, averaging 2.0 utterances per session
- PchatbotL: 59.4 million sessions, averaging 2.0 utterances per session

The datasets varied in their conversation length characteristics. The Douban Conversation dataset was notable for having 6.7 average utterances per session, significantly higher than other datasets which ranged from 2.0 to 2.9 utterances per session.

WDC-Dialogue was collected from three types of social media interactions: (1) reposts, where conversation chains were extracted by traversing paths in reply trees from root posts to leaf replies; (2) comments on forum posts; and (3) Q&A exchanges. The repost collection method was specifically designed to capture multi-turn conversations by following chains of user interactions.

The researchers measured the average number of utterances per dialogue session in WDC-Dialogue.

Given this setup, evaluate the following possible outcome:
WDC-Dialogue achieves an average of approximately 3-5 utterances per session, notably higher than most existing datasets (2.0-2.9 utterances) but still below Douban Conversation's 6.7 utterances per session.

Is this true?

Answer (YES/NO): NO